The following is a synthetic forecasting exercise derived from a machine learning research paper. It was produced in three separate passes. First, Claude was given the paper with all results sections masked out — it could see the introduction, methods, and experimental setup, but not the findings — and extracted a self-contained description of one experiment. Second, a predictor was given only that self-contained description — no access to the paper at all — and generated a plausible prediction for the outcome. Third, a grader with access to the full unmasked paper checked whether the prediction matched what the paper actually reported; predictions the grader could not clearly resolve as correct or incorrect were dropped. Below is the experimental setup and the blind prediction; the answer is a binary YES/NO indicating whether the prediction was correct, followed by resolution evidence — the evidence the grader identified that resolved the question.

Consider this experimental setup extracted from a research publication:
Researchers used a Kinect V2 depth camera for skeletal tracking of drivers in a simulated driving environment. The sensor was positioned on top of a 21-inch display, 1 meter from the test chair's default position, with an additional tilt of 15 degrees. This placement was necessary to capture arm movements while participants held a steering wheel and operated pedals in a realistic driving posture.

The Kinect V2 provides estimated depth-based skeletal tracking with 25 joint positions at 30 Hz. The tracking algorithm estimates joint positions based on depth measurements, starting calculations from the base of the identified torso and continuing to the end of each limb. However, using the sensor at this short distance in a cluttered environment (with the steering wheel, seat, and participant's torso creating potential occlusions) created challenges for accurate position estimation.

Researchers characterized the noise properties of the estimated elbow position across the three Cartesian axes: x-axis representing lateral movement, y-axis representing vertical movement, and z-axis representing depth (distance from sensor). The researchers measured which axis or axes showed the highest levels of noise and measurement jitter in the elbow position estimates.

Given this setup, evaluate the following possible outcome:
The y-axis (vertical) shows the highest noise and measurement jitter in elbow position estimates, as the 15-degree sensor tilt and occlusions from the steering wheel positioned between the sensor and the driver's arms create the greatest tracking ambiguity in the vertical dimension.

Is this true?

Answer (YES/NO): NO